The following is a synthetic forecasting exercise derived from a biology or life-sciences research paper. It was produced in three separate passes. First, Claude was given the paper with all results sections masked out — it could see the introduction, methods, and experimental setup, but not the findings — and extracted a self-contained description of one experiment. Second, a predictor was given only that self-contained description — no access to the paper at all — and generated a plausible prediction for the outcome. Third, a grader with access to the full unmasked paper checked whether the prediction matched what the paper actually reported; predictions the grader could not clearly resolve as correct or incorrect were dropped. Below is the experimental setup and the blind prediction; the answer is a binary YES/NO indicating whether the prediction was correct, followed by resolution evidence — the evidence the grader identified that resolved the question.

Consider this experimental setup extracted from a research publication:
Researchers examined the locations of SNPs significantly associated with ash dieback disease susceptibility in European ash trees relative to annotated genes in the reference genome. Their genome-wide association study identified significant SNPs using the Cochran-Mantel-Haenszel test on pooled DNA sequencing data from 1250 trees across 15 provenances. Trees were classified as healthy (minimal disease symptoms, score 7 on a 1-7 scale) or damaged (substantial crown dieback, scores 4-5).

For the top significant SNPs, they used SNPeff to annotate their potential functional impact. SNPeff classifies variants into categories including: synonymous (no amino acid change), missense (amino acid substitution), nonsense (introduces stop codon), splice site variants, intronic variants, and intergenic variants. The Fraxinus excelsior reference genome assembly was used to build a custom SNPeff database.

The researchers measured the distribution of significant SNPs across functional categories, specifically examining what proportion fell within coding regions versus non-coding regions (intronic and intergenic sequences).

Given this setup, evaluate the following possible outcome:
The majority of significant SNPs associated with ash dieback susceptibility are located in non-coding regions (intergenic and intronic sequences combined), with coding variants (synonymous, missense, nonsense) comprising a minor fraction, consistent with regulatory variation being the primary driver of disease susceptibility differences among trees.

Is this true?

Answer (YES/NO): NO